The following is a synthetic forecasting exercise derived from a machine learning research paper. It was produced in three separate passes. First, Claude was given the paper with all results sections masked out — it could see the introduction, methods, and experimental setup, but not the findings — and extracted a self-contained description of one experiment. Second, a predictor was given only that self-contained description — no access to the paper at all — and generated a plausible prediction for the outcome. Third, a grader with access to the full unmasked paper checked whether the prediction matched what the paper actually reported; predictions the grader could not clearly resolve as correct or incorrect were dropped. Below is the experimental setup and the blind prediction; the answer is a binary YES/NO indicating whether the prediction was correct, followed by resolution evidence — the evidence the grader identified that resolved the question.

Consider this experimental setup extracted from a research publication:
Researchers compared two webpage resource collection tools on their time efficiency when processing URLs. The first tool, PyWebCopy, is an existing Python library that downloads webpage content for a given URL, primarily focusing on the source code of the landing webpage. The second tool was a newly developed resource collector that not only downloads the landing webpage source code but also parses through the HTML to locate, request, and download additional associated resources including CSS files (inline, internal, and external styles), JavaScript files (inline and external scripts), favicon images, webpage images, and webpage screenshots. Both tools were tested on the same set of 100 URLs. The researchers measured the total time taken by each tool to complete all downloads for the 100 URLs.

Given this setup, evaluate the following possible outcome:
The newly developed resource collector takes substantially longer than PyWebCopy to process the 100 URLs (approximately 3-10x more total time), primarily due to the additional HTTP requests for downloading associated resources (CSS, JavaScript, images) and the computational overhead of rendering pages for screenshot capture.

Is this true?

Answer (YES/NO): YES